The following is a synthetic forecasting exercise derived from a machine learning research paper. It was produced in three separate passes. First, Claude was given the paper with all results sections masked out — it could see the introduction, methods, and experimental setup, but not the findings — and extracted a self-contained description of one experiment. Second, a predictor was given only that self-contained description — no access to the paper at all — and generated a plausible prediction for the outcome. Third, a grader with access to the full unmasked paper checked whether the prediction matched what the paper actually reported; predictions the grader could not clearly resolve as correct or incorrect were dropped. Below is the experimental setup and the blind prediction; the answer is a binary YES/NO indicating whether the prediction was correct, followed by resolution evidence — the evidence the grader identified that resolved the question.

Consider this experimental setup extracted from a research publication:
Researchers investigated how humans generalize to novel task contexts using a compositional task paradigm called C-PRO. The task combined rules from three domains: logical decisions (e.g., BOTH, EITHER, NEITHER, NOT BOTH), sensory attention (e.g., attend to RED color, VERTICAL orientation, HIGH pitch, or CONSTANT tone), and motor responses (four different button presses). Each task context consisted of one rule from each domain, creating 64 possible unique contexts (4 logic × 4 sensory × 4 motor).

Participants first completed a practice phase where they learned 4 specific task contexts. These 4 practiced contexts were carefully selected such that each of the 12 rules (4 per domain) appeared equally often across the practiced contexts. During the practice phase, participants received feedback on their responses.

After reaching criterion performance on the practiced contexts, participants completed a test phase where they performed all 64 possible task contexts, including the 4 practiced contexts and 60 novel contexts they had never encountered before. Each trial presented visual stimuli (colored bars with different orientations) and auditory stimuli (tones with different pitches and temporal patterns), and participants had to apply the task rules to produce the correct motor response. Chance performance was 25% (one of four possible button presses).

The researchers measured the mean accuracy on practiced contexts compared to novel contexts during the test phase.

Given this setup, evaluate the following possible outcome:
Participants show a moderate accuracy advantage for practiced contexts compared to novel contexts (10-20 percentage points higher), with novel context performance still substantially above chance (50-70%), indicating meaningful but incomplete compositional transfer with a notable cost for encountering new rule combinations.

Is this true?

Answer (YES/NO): NO